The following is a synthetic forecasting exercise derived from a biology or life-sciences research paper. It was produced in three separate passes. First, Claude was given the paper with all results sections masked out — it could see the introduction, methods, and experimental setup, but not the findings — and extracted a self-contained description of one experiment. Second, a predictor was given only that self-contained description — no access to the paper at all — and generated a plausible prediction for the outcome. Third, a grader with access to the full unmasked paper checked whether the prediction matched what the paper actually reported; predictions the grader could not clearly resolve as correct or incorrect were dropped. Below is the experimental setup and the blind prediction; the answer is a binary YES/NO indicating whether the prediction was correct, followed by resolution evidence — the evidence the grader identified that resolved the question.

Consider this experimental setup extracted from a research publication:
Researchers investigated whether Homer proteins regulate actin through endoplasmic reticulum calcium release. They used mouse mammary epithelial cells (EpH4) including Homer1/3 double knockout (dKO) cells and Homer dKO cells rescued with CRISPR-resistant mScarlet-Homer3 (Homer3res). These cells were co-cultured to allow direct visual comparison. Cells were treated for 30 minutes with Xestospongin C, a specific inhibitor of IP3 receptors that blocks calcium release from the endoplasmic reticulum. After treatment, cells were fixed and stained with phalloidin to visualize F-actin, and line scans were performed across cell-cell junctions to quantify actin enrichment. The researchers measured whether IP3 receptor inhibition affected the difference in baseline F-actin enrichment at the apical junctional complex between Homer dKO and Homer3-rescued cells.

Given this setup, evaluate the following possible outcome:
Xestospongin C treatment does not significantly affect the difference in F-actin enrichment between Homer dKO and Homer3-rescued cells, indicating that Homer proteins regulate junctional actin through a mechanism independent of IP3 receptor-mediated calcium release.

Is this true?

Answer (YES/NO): NO